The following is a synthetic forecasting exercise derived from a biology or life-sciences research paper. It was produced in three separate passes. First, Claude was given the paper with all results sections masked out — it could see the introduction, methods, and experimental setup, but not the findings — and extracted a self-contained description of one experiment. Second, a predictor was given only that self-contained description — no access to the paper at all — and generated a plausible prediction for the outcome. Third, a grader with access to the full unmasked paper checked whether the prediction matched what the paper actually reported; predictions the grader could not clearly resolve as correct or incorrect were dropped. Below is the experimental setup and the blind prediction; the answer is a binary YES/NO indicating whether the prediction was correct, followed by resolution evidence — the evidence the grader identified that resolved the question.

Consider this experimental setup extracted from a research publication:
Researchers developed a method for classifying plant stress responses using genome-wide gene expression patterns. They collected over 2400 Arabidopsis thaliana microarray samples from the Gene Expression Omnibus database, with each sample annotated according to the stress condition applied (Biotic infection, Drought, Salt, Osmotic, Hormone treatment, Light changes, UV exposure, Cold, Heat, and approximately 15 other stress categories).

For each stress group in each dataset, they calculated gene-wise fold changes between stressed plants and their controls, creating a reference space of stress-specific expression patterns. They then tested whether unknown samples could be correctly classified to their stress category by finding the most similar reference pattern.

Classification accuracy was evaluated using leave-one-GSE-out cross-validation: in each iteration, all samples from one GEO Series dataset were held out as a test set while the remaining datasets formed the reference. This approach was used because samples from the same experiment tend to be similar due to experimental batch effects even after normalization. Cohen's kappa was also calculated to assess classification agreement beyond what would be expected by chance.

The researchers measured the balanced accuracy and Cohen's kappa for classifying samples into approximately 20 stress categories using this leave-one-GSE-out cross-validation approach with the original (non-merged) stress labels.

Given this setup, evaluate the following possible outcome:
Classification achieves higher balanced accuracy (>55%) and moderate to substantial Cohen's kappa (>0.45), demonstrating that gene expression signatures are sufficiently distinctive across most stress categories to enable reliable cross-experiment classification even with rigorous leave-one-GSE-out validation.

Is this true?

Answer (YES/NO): NO